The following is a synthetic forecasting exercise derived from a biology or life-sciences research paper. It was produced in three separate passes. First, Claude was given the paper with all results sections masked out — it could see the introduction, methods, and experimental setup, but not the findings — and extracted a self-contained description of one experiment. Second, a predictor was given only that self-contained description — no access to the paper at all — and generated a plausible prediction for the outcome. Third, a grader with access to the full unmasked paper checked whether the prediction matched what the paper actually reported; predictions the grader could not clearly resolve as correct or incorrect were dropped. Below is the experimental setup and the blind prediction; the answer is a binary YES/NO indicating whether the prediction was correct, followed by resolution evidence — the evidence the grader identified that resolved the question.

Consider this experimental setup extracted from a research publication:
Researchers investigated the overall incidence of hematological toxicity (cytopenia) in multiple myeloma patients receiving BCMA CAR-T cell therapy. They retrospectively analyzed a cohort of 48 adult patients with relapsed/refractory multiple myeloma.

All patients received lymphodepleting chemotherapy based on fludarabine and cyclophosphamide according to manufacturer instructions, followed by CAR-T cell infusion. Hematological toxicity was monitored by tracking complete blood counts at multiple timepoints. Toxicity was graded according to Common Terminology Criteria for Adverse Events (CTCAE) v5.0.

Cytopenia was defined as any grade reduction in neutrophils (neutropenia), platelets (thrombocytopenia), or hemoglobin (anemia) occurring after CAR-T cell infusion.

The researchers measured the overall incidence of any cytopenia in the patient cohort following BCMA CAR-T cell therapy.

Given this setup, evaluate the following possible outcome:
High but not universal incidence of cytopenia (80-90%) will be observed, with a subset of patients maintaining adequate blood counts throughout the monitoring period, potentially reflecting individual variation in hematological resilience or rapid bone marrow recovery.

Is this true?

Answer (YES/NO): NO